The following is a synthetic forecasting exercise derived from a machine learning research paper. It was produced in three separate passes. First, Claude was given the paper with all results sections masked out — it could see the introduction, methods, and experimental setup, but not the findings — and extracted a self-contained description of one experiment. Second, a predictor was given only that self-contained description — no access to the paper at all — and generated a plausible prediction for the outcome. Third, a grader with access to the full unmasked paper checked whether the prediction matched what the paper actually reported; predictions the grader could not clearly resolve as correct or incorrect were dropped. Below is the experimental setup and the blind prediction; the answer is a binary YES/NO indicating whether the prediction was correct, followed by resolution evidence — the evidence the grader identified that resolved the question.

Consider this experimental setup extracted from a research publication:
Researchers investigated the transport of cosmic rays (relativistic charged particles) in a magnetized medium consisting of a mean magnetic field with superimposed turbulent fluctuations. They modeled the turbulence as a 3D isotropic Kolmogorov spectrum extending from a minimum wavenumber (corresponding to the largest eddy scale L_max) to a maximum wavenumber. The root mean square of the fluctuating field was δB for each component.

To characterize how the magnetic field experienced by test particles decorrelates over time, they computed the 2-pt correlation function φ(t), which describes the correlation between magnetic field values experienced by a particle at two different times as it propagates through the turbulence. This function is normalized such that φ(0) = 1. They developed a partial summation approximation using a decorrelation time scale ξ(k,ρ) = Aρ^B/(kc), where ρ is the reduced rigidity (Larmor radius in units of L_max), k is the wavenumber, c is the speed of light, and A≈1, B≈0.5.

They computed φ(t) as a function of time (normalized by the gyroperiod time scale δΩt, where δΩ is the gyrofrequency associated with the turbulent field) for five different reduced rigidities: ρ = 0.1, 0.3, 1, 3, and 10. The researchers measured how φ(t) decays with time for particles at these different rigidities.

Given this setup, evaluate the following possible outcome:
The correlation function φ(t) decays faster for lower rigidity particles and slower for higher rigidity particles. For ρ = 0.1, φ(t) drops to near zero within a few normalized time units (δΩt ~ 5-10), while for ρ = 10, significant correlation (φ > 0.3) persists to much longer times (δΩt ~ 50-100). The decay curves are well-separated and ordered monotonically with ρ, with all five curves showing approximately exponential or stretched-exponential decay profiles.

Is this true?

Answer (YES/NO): NO